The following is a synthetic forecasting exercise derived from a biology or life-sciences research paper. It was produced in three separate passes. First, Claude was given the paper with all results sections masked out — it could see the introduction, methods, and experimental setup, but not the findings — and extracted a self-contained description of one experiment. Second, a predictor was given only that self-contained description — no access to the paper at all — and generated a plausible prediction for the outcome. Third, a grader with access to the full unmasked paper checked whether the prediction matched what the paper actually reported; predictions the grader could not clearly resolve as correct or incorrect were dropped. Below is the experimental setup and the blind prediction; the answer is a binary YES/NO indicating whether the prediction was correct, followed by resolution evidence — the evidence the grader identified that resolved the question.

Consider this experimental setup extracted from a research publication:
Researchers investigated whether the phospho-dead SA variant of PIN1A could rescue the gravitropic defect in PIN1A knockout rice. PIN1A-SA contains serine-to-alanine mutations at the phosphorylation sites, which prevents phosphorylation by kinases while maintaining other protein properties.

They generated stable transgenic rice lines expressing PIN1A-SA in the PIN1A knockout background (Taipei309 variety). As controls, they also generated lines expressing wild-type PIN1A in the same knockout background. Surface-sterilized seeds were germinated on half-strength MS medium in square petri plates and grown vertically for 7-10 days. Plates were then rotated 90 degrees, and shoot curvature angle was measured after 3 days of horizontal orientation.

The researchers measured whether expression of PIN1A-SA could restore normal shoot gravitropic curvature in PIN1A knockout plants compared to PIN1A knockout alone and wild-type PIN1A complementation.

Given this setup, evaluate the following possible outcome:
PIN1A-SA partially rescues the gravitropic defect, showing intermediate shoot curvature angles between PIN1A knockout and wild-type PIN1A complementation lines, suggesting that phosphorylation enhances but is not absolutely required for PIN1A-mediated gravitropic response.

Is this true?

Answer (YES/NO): NO